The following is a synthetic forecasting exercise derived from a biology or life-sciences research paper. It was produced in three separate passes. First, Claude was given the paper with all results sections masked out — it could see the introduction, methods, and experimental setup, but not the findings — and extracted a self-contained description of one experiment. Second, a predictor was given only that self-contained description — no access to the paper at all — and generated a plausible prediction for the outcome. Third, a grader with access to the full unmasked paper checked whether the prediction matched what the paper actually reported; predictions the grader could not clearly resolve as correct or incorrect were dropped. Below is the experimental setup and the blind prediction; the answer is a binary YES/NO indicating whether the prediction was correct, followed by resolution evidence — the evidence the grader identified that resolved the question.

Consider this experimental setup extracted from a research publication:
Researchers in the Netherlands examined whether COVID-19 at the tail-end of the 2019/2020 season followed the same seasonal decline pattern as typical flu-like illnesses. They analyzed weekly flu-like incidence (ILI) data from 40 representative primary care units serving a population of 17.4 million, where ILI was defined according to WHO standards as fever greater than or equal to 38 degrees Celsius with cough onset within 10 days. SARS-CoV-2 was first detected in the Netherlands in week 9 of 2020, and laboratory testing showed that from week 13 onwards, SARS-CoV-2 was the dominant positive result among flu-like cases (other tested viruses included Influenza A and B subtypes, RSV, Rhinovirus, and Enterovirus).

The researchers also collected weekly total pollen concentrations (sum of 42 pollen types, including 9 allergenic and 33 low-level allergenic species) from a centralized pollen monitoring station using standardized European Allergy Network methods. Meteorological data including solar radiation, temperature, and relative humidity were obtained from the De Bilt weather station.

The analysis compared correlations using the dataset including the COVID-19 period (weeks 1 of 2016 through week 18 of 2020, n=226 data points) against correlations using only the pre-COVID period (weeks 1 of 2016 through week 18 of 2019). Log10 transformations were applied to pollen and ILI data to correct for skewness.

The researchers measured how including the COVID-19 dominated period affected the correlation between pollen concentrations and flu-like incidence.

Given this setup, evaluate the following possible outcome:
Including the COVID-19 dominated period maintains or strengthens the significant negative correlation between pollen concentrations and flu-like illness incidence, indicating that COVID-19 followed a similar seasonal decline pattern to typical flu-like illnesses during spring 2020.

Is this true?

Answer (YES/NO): YES